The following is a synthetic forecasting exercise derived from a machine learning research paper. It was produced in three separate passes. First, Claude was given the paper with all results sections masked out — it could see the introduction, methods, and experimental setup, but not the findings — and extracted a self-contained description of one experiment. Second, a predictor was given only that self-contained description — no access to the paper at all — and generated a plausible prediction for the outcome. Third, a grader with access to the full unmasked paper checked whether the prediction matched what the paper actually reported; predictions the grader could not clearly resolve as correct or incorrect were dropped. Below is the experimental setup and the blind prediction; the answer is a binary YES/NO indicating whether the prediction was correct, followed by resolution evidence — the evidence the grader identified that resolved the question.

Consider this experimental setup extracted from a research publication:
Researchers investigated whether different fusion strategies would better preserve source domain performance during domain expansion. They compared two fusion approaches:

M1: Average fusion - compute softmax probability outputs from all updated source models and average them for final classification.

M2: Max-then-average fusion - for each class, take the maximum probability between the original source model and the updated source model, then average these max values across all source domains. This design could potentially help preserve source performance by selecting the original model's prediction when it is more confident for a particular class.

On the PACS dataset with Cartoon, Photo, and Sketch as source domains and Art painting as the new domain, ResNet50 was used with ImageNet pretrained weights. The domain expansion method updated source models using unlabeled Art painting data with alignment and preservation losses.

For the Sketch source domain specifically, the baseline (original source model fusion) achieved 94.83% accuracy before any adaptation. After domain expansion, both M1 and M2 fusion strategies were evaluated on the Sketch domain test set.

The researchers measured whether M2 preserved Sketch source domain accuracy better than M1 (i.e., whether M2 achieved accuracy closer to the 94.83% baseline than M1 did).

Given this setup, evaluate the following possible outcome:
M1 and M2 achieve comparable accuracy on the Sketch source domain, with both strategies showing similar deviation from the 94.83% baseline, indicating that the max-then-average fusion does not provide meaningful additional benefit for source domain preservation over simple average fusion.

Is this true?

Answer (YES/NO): NO